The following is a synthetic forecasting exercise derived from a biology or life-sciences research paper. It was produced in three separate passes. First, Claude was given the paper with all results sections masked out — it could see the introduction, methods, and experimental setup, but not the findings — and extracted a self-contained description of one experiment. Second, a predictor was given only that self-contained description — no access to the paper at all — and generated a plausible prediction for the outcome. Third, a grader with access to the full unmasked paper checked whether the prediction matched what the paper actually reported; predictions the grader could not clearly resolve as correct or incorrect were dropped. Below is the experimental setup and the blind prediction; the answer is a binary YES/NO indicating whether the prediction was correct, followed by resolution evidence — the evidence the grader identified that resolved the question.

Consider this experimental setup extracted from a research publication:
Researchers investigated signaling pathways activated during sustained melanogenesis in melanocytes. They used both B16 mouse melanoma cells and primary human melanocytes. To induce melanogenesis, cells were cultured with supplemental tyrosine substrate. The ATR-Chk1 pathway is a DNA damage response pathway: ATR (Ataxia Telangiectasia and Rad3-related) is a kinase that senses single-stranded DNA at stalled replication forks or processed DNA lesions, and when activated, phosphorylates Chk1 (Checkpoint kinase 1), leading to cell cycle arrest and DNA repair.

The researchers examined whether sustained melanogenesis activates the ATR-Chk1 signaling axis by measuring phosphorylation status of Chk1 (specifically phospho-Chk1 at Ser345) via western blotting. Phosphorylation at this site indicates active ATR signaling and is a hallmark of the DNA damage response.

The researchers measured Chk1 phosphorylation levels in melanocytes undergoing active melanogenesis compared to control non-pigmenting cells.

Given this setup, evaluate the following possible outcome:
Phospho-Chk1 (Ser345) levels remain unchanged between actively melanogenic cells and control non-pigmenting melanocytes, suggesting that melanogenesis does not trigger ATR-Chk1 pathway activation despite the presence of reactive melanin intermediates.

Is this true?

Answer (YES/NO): NO